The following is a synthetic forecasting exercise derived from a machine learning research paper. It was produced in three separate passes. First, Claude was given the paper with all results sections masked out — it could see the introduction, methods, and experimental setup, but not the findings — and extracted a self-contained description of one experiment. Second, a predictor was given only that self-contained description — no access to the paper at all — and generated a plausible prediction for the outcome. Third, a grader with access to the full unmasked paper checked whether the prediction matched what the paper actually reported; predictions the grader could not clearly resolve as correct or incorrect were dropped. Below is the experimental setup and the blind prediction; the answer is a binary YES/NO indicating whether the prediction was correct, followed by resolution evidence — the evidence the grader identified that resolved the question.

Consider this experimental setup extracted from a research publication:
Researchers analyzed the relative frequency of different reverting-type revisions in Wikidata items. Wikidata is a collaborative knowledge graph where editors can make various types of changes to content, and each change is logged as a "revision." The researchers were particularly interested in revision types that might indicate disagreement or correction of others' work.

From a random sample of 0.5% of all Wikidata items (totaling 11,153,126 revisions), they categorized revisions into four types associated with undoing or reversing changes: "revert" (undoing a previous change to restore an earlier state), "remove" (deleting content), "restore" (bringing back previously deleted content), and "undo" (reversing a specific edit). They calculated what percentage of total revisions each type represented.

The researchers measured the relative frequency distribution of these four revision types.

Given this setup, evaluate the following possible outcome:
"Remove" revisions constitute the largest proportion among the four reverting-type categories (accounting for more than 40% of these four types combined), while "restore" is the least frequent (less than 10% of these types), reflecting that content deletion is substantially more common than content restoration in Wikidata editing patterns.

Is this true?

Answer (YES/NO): YES